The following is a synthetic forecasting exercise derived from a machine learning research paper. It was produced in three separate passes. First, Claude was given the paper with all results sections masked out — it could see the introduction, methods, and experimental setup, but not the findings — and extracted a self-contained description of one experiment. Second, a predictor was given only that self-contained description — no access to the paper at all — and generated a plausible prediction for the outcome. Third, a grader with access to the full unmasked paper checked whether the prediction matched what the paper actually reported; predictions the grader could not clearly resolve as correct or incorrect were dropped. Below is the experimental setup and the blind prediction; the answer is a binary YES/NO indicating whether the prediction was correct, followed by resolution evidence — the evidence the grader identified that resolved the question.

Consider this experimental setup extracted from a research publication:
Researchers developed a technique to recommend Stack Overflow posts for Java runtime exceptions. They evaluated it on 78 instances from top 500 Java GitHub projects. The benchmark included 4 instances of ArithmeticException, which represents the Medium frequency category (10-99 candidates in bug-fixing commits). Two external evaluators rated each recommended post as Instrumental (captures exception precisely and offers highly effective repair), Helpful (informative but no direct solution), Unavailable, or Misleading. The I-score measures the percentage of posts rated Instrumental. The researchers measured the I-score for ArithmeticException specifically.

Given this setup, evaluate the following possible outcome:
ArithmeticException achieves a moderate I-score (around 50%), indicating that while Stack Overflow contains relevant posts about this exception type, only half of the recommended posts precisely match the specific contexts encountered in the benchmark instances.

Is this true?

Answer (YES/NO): NO